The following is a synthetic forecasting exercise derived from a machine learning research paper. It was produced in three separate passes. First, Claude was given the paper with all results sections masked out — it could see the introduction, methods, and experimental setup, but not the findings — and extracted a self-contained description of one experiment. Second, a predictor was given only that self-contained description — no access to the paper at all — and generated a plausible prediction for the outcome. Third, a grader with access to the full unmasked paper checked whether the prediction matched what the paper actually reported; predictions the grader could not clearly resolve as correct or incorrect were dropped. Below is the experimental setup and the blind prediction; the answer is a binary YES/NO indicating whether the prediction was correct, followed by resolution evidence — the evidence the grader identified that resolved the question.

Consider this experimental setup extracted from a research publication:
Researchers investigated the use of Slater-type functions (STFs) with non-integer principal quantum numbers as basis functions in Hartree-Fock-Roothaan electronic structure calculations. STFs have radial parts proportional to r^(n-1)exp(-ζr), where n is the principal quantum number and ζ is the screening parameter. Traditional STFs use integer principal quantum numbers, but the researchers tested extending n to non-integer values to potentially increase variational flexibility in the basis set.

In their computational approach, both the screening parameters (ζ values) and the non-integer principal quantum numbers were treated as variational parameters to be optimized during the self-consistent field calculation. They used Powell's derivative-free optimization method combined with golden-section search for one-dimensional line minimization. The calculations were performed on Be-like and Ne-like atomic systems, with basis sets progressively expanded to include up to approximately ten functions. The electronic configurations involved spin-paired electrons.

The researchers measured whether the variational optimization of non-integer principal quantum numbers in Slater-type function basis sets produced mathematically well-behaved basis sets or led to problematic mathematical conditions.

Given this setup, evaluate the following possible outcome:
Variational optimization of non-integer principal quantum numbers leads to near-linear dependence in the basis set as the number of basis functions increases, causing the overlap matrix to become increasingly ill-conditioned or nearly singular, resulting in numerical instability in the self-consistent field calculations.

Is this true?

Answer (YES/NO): NO